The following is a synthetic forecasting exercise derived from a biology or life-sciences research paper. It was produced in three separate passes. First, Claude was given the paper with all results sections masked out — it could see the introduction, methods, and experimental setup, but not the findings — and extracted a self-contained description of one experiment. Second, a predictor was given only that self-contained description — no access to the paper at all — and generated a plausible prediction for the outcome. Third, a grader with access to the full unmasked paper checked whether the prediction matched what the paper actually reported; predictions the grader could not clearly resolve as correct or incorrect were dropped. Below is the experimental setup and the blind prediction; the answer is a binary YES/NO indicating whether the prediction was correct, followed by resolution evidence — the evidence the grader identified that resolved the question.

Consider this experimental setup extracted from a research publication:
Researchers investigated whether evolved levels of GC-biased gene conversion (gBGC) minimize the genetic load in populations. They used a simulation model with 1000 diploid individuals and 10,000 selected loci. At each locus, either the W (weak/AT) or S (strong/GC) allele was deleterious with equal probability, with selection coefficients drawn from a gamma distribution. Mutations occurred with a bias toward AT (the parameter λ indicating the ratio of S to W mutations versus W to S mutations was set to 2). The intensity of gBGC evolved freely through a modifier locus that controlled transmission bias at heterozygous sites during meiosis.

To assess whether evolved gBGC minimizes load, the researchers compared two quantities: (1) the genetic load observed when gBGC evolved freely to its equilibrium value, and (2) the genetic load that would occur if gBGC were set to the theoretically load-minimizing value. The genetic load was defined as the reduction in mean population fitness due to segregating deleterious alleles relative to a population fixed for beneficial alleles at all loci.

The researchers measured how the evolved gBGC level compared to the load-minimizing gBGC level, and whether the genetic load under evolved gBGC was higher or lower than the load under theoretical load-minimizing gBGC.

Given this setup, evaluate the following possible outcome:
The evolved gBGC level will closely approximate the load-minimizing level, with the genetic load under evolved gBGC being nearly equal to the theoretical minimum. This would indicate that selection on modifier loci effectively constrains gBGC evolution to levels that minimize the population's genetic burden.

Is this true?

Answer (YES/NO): NO